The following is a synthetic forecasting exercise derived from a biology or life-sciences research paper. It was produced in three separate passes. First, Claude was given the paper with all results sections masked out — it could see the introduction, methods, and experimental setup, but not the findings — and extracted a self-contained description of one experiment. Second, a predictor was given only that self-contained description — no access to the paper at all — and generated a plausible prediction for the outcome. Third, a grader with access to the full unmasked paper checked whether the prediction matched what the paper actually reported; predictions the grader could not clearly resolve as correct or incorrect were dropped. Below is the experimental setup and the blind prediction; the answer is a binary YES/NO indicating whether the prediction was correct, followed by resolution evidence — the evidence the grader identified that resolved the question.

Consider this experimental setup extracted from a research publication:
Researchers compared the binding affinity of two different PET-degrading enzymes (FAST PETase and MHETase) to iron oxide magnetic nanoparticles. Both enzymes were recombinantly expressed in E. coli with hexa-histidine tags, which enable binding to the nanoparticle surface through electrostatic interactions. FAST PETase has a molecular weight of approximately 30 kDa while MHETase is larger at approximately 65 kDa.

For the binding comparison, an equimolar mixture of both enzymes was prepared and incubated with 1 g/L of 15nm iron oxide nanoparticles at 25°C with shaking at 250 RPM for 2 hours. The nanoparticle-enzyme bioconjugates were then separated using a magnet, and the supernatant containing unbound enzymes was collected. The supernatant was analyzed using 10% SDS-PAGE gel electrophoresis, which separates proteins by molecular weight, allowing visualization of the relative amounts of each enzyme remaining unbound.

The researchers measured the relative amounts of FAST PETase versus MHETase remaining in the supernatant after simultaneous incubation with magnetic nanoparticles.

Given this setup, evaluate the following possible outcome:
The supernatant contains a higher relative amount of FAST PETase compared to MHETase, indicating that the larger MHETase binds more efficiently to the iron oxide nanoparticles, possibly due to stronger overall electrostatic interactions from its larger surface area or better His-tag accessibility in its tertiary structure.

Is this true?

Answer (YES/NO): NO